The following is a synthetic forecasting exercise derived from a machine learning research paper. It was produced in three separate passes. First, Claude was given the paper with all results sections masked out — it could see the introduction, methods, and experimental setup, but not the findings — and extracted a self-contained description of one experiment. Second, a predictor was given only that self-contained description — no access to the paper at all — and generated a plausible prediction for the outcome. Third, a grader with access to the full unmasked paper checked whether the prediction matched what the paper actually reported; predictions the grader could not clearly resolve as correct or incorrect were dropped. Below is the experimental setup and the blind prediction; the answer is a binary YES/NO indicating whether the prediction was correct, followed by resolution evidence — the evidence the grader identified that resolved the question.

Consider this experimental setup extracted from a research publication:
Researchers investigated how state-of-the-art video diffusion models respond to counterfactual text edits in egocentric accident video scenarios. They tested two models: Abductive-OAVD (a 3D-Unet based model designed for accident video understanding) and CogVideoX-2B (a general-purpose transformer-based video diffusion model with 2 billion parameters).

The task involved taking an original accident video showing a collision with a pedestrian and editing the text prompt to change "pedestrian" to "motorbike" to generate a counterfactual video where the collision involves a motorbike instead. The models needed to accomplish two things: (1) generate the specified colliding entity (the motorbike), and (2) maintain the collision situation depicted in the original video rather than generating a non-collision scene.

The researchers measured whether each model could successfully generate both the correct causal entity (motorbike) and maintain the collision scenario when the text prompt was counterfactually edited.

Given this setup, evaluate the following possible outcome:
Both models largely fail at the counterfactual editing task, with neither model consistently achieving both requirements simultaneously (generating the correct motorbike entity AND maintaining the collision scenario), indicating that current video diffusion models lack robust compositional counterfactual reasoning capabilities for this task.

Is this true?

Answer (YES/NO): YES